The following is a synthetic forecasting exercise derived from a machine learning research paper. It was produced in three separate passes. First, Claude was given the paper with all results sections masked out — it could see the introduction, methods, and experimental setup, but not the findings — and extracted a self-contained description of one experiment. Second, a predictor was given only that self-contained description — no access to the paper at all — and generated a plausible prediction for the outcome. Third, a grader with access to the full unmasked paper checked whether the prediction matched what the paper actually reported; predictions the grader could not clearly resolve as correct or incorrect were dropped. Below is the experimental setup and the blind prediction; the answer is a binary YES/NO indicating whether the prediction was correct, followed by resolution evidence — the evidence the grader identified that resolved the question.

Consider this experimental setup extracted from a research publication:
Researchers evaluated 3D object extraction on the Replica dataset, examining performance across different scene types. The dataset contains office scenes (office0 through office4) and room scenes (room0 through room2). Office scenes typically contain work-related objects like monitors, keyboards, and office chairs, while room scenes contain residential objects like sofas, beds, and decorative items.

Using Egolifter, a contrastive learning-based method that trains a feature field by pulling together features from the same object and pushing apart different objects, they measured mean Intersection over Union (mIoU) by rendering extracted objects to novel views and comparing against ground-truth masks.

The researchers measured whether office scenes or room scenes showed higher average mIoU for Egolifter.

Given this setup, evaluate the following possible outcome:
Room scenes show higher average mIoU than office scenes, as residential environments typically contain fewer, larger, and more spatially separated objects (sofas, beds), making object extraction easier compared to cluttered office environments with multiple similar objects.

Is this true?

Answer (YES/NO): NO